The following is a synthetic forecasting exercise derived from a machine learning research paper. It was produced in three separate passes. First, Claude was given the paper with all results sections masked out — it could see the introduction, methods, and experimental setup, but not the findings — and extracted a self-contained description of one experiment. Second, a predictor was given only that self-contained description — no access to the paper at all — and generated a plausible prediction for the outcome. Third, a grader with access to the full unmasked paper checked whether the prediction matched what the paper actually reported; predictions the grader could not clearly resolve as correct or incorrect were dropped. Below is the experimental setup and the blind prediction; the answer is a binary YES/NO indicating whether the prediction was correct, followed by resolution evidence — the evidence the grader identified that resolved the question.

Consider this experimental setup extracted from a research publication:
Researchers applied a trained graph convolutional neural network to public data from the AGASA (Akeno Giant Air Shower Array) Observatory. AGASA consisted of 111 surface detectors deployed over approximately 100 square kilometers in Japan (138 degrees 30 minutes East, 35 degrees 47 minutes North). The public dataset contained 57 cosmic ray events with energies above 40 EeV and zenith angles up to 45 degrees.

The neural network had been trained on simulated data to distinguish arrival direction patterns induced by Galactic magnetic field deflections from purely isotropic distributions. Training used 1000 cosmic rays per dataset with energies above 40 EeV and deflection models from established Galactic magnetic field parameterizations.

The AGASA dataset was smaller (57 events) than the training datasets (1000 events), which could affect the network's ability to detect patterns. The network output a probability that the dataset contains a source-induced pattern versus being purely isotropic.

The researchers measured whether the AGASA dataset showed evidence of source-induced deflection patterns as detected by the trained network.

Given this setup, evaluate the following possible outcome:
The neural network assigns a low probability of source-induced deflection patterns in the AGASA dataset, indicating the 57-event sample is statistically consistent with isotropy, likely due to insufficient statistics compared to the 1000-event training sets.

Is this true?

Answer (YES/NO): YES